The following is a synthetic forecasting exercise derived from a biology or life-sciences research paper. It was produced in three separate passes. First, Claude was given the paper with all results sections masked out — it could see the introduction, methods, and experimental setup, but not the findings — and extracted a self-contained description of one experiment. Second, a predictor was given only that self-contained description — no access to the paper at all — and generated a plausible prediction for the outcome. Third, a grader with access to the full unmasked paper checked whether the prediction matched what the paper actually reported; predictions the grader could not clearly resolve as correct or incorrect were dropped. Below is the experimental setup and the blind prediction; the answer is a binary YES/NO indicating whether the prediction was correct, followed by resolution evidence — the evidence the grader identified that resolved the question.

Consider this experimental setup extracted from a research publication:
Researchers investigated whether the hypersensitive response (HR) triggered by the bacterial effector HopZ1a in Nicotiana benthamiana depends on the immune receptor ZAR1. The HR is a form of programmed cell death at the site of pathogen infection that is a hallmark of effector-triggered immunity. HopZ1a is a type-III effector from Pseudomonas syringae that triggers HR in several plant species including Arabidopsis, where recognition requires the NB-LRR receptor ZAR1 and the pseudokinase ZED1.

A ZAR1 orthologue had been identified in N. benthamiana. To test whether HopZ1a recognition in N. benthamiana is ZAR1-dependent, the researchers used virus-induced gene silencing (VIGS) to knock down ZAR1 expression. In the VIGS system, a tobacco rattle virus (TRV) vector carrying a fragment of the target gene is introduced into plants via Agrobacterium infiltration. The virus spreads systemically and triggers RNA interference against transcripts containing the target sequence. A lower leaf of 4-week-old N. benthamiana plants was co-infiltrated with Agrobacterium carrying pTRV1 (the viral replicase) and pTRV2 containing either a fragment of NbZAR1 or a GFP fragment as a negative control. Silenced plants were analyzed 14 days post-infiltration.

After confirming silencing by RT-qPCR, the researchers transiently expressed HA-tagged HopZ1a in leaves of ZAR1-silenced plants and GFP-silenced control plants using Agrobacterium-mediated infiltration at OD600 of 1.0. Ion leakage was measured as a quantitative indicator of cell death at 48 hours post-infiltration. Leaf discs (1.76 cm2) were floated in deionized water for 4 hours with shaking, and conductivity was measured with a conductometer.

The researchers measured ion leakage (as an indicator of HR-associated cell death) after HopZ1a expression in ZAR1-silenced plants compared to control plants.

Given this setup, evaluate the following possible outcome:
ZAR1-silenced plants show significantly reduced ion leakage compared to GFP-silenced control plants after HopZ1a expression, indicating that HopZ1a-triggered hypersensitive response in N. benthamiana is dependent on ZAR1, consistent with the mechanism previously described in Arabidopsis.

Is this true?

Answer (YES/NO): YES